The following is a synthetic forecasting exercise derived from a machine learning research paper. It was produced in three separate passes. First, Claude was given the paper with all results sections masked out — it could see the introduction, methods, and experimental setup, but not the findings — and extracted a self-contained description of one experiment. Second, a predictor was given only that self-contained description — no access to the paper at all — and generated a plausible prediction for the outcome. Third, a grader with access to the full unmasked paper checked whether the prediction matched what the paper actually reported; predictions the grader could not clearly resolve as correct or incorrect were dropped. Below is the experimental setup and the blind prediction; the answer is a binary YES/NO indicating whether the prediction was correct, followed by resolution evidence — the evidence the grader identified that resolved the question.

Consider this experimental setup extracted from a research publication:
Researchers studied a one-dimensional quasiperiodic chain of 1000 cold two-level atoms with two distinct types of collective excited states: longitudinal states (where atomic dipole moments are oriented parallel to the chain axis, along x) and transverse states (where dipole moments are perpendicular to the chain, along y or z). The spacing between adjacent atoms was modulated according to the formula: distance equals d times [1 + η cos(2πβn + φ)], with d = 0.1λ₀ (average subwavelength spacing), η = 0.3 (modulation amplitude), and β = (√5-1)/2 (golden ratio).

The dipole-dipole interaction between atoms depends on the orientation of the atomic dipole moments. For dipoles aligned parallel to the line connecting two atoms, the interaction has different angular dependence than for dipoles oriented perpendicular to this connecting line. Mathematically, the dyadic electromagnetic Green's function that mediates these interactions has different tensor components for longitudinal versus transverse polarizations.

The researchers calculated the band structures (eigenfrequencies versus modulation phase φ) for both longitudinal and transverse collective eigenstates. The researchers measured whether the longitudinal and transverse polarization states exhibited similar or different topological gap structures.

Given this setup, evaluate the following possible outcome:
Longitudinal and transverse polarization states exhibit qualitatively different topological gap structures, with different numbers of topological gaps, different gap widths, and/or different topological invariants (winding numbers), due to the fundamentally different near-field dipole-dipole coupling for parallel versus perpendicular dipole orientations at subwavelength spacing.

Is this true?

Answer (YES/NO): NO